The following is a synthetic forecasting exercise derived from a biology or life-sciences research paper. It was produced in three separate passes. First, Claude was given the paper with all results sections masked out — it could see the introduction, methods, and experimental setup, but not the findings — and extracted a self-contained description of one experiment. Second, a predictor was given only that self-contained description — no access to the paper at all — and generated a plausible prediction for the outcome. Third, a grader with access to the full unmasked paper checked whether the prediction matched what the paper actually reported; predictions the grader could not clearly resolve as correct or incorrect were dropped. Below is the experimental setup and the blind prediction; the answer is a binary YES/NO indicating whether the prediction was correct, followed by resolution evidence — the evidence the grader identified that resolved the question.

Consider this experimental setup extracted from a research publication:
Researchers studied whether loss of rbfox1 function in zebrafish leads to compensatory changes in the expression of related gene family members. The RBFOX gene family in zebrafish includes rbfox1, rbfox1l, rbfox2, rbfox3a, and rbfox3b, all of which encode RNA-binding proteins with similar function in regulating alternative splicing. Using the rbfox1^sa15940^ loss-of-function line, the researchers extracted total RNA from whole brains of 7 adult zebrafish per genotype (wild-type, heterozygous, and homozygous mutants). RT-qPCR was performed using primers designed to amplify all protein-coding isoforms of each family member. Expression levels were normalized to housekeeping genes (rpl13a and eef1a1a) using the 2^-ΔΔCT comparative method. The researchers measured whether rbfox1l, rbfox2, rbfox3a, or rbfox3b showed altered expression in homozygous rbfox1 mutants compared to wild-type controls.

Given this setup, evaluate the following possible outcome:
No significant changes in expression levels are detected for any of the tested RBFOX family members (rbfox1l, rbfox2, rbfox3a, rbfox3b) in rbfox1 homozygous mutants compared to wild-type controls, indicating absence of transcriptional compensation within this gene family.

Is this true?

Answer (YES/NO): YES